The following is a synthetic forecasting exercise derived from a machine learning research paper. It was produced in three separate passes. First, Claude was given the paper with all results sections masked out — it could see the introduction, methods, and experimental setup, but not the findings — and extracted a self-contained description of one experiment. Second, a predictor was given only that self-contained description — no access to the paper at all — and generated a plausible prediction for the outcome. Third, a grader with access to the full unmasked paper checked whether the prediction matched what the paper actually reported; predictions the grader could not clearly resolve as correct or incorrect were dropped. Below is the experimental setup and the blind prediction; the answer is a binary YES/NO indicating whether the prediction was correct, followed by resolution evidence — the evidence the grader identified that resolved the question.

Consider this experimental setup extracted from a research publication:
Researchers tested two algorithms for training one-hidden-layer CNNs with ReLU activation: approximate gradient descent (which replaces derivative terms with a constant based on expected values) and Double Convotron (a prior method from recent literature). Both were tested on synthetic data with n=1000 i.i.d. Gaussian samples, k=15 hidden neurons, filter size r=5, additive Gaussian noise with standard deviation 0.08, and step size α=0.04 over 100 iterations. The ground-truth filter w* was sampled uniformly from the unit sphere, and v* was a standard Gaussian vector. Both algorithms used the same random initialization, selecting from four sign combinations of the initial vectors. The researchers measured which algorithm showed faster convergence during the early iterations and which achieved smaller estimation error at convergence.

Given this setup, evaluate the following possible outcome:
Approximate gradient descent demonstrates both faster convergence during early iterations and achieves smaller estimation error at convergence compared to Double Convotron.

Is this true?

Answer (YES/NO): NO